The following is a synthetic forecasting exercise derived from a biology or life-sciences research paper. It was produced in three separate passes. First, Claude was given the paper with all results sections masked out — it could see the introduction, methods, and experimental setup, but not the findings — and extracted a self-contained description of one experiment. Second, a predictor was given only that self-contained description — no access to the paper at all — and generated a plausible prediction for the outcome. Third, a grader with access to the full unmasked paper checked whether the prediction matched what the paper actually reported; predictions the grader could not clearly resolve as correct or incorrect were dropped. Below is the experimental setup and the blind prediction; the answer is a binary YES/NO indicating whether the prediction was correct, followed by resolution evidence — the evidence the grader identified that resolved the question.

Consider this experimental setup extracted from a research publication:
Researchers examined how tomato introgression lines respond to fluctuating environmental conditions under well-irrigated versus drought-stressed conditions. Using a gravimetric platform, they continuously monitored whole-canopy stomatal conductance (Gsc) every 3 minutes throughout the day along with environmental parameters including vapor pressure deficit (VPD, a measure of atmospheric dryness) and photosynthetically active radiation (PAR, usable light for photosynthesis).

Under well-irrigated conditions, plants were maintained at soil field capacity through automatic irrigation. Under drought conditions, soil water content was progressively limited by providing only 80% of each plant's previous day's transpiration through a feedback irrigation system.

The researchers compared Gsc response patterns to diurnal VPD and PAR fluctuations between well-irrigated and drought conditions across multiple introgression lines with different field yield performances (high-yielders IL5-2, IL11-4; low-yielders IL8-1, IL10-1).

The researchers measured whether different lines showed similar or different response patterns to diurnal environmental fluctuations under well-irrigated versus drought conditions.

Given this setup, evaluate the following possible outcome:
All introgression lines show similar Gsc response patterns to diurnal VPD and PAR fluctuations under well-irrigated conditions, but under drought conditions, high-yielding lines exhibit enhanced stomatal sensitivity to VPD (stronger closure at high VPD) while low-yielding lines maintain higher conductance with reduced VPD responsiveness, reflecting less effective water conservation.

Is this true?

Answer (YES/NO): YES